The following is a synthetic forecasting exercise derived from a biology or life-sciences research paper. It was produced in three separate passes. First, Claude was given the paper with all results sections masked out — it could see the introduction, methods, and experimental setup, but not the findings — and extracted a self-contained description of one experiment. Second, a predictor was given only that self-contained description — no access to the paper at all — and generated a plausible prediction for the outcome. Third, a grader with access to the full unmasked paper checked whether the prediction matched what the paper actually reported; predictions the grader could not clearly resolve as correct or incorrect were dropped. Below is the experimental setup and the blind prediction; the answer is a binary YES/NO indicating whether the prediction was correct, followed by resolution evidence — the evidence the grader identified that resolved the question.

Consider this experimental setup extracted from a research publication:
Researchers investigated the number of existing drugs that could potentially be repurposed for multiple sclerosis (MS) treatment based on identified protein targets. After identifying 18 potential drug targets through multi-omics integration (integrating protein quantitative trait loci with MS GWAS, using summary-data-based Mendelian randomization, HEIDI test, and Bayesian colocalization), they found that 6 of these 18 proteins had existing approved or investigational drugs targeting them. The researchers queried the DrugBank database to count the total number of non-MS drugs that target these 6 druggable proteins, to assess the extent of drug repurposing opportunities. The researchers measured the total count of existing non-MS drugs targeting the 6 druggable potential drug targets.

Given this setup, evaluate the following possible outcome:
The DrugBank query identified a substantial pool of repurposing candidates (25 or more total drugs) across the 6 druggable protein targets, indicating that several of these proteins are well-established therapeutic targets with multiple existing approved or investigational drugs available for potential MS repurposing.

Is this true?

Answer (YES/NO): NO